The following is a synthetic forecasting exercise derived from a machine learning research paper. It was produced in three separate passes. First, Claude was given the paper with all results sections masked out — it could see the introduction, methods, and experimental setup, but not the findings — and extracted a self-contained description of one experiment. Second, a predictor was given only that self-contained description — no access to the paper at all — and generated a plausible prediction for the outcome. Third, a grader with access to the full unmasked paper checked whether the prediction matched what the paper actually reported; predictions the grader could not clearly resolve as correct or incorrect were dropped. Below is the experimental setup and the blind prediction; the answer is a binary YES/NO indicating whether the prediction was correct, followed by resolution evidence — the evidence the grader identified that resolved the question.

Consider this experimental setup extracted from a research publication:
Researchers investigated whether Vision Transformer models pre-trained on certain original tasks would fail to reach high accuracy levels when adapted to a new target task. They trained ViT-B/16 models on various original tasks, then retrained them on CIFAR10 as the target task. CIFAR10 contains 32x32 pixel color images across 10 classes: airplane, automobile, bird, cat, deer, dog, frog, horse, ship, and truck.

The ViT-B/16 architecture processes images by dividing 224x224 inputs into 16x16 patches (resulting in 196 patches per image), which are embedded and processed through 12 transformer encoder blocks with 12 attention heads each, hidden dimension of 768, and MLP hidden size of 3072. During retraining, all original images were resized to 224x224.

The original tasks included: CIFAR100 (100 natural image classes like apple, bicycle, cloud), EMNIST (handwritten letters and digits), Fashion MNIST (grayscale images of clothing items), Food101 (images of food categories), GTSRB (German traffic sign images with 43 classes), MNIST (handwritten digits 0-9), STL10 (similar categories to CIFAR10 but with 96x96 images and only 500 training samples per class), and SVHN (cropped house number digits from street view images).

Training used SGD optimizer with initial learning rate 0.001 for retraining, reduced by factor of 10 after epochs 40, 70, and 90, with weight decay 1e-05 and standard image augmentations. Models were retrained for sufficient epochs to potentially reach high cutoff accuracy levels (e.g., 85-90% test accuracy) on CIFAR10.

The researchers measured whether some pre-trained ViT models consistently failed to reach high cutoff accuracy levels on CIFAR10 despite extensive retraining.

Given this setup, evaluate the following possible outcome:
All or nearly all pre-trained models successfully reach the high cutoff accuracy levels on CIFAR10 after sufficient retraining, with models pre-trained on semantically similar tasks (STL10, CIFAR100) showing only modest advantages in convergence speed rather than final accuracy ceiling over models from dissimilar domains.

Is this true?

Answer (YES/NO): NO